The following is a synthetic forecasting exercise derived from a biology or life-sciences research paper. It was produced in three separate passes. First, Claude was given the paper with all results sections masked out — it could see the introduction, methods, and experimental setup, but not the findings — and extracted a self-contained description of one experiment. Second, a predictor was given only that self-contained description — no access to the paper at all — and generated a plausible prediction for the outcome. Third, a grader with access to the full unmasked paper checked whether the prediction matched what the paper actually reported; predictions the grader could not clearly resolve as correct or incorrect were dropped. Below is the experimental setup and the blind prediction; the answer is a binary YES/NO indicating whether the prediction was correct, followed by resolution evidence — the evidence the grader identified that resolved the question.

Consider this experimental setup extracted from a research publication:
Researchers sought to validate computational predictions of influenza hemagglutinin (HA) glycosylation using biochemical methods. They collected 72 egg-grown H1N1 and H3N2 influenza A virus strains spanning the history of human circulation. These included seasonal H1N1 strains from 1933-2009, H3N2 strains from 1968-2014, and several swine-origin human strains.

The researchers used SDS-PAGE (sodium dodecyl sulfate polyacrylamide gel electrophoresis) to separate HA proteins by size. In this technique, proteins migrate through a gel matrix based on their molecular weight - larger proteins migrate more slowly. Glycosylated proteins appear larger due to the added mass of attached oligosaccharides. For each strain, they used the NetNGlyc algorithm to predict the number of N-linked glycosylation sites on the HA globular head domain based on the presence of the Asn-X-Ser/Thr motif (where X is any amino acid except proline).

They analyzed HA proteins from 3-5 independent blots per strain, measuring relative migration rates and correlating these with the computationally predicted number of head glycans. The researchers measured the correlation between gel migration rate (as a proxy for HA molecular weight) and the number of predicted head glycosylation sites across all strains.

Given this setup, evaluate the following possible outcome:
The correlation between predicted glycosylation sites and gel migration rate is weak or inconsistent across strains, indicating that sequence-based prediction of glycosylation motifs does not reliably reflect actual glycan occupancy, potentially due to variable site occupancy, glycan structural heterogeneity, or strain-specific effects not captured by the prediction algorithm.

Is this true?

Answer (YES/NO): NO